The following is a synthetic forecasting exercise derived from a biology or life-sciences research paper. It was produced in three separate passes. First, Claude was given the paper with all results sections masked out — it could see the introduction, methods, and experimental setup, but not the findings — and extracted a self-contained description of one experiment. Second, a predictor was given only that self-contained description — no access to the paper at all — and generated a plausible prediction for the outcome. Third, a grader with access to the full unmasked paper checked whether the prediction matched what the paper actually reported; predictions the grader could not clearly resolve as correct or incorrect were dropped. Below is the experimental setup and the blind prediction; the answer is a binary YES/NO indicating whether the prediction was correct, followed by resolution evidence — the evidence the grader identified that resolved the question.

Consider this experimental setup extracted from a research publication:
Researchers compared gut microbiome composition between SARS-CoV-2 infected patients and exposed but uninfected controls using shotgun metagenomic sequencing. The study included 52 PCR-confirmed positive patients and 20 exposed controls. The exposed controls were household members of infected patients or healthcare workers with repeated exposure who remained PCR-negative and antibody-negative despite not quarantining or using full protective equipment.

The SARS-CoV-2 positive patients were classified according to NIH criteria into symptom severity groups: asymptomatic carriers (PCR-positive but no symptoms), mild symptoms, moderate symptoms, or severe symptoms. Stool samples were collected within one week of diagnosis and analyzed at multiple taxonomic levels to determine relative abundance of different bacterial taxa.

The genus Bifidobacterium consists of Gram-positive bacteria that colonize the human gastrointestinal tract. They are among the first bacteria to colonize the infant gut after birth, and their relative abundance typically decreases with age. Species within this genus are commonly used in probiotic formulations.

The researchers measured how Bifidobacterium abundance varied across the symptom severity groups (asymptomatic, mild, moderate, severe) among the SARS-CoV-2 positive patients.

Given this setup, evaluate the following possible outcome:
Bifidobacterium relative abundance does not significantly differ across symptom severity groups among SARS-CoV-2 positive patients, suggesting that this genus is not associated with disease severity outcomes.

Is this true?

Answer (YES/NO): NO